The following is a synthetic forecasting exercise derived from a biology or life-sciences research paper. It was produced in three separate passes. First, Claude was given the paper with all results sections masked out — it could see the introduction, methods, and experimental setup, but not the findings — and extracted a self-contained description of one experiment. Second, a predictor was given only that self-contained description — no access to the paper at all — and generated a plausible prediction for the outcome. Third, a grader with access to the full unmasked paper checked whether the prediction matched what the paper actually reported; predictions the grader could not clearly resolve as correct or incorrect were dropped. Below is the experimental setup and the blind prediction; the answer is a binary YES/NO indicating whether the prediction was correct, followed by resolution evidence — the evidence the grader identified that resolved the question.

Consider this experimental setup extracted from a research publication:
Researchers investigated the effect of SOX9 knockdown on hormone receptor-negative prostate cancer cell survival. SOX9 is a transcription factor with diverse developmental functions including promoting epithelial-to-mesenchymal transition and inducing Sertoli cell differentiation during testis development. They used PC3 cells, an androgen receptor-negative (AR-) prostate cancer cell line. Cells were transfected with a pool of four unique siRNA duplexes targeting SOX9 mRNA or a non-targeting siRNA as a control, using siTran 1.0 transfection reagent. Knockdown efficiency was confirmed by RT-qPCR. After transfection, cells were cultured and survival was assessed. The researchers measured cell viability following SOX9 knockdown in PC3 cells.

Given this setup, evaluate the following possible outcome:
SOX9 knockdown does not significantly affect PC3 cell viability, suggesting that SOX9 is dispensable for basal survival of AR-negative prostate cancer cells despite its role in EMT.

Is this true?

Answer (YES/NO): NO